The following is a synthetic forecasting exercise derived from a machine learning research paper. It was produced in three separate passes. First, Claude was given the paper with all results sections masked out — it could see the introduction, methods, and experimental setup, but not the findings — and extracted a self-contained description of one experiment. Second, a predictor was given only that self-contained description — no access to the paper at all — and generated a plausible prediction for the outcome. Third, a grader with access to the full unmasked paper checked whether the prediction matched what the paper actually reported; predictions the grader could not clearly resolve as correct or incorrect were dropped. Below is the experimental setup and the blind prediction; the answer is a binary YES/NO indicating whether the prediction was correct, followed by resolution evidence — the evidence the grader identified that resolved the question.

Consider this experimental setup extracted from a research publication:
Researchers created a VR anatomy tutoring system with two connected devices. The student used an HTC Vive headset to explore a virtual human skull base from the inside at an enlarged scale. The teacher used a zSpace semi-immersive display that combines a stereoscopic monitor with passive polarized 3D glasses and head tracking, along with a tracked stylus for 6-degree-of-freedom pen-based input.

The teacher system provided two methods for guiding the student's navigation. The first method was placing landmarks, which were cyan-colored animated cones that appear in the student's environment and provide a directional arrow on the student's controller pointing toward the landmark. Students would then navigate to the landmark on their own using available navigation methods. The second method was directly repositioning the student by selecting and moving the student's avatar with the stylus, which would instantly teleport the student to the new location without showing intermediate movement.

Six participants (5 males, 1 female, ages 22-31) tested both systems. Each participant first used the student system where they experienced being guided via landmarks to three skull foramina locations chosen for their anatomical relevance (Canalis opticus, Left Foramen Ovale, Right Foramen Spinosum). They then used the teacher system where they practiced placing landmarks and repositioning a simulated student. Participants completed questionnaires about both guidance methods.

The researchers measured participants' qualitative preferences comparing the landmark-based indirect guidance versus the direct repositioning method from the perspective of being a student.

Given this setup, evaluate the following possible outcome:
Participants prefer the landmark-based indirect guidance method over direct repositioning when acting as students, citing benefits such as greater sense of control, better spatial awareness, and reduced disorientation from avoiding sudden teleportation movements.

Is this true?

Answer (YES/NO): YES